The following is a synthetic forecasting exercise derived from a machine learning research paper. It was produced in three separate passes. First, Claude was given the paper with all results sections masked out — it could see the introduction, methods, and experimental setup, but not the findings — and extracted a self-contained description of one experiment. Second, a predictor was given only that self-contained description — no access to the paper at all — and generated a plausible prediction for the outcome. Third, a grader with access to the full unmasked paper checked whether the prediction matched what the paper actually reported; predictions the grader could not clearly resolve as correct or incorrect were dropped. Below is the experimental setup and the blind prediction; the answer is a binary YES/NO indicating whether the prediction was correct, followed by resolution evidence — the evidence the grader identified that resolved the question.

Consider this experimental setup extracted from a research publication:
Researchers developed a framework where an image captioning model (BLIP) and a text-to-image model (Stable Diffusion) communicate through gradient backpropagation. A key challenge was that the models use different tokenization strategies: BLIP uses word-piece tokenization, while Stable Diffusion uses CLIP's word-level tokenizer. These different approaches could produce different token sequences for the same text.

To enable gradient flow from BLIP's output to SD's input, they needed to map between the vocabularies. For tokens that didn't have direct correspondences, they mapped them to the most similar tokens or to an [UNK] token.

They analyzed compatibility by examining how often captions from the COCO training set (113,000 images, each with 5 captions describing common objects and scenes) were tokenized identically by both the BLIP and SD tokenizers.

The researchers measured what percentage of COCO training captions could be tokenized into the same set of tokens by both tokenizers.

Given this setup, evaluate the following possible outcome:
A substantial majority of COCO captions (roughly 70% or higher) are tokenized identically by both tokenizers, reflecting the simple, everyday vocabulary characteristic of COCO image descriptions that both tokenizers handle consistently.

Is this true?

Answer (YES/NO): NO